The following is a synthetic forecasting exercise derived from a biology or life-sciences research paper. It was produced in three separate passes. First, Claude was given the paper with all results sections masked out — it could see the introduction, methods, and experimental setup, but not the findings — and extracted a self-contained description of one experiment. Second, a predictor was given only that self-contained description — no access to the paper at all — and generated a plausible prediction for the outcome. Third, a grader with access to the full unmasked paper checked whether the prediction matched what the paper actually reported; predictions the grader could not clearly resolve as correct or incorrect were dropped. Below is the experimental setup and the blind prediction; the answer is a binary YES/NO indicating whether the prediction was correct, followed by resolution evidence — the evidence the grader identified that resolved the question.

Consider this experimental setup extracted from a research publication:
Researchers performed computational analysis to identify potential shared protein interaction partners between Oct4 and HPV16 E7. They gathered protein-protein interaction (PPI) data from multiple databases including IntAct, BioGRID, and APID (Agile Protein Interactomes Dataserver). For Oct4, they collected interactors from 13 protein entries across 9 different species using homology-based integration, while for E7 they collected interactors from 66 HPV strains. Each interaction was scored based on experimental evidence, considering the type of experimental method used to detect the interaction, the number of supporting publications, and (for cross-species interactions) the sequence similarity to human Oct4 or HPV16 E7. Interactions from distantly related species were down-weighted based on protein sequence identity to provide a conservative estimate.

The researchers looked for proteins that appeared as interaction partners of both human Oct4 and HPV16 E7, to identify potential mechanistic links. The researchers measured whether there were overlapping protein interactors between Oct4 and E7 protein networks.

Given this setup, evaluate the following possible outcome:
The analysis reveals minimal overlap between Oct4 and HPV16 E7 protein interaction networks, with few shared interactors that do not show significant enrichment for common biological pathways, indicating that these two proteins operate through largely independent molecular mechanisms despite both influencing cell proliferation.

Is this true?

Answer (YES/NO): NO